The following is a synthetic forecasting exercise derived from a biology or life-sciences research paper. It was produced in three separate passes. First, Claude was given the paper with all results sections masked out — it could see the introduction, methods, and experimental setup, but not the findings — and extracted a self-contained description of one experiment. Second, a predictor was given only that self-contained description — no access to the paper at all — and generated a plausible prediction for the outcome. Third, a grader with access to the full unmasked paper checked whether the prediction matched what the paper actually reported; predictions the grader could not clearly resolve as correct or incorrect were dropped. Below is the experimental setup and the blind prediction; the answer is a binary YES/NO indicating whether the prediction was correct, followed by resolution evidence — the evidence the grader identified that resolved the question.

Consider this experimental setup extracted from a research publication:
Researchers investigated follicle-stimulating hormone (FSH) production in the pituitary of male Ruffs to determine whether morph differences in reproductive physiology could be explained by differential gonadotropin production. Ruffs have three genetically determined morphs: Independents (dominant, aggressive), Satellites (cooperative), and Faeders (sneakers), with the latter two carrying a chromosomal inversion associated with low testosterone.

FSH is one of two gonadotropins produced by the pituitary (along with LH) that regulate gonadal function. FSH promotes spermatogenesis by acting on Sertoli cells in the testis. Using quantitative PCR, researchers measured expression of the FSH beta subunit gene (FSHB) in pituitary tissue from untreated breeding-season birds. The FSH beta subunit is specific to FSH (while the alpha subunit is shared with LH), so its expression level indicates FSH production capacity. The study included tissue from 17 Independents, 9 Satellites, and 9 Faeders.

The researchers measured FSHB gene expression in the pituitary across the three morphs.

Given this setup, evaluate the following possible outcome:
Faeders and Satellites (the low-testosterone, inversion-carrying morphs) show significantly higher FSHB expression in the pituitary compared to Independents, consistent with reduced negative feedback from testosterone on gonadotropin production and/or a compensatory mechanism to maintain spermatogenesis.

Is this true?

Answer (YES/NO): NO